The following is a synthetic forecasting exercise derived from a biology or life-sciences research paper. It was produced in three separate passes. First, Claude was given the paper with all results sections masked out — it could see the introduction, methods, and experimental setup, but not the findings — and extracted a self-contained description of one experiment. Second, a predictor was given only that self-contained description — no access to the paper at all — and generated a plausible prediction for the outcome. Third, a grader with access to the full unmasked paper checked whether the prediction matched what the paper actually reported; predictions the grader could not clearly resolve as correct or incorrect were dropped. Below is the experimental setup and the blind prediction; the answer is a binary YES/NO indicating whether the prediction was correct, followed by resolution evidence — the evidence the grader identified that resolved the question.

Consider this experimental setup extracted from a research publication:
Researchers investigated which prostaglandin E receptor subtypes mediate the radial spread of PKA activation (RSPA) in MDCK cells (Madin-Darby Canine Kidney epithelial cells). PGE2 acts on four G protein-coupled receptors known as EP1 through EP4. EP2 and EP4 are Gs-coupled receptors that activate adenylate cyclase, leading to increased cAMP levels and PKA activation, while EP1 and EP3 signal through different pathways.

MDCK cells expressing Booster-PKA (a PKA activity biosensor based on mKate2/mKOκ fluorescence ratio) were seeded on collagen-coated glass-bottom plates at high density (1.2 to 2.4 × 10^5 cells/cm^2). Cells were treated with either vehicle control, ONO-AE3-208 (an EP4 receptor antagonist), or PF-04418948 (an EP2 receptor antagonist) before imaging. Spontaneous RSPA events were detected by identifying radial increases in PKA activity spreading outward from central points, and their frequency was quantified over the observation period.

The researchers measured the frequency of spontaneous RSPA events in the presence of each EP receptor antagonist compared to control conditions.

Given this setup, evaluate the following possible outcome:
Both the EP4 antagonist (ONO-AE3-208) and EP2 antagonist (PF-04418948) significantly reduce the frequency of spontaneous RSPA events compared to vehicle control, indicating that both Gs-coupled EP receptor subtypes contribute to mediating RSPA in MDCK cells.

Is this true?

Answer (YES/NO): YES